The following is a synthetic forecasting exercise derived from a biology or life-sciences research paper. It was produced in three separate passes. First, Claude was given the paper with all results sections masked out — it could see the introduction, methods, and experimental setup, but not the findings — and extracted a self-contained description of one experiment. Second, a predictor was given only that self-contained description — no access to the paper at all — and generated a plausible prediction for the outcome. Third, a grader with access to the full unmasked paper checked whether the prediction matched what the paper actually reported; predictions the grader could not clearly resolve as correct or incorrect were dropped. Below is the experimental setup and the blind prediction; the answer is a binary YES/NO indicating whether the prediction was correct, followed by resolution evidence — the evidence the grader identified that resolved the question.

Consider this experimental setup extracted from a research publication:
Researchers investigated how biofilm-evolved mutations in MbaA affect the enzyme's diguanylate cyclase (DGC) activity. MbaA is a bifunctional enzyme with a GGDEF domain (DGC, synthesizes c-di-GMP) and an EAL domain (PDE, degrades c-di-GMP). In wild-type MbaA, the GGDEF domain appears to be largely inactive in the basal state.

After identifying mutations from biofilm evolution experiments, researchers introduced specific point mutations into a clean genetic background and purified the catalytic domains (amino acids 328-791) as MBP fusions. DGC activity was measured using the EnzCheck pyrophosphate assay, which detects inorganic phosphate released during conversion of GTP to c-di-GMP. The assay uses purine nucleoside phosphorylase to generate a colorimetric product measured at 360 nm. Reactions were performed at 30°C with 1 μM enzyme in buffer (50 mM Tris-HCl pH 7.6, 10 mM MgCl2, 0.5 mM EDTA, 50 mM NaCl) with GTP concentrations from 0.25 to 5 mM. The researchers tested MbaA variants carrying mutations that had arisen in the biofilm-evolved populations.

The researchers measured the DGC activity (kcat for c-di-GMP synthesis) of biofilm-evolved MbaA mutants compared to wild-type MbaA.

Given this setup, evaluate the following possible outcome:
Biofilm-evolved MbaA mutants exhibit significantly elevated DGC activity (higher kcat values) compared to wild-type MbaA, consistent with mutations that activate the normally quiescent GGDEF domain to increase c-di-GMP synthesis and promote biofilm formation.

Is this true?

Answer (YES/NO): YES